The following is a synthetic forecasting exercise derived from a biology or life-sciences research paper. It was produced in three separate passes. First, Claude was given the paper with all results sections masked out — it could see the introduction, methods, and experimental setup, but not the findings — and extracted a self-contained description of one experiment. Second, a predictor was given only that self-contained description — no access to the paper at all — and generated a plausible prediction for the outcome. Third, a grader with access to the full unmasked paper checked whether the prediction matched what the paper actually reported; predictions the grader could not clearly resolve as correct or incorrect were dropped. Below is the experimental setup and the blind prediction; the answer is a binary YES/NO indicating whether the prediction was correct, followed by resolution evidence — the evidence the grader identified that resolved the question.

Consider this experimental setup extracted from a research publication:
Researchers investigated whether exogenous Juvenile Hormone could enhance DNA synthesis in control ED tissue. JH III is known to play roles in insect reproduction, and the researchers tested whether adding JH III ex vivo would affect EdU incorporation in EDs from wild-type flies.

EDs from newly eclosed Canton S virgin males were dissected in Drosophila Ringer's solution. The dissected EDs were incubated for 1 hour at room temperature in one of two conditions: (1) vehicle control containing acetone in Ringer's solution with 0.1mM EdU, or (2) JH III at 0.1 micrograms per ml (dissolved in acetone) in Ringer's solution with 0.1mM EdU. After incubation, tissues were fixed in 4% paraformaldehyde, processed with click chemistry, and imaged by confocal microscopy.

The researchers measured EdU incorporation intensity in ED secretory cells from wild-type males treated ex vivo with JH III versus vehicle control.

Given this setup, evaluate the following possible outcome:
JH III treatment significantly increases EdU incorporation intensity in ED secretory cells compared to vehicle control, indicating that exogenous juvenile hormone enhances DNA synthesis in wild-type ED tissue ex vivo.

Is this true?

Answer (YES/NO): NO